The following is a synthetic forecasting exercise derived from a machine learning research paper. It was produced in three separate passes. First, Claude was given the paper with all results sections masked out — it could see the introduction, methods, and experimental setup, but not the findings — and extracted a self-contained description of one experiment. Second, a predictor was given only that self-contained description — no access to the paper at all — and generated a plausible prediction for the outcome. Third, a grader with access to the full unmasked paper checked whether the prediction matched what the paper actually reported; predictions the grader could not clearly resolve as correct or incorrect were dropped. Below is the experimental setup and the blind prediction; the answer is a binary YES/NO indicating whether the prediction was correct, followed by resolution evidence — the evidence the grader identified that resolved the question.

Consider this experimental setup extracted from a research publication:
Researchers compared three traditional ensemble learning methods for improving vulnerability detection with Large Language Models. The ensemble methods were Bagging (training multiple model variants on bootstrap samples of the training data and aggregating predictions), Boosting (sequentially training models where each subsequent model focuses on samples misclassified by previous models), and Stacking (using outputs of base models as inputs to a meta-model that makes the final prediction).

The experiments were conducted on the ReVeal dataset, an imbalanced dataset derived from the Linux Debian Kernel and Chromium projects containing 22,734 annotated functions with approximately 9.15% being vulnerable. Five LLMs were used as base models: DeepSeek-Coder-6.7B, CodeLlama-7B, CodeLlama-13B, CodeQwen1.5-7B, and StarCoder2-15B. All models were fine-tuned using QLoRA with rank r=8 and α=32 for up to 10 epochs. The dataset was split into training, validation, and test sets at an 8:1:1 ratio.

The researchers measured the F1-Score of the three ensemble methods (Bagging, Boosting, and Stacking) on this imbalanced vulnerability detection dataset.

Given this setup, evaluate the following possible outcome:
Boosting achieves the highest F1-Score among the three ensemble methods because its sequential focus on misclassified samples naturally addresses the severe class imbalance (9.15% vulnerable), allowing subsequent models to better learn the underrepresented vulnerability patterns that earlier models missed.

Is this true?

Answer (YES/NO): YES